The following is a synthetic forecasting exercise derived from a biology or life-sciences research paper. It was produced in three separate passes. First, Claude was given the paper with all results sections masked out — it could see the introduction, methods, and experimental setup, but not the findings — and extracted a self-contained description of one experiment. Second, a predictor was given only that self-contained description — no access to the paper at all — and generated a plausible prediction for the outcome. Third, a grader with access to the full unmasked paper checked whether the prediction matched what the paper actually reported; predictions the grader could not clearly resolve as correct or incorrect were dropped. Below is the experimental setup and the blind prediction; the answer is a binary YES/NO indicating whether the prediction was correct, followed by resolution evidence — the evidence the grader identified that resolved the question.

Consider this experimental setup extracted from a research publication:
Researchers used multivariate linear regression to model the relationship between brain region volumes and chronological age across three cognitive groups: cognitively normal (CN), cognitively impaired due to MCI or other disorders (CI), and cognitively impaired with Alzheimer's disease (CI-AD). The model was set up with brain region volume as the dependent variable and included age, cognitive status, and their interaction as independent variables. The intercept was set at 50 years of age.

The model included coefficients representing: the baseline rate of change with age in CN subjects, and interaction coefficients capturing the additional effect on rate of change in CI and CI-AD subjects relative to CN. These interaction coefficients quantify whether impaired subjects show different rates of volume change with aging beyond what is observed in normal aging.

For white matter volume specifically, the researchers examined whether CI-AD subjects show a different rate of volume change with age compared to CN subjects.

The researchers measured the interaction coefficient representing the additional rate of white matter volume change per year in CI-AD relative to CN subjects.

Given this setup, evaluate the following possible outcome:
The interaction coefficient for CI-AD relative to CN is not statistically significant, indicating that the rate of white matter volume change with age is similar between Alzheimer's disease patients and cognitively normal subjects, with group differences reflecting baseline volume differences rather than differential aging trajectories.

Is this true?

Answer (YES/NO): NO